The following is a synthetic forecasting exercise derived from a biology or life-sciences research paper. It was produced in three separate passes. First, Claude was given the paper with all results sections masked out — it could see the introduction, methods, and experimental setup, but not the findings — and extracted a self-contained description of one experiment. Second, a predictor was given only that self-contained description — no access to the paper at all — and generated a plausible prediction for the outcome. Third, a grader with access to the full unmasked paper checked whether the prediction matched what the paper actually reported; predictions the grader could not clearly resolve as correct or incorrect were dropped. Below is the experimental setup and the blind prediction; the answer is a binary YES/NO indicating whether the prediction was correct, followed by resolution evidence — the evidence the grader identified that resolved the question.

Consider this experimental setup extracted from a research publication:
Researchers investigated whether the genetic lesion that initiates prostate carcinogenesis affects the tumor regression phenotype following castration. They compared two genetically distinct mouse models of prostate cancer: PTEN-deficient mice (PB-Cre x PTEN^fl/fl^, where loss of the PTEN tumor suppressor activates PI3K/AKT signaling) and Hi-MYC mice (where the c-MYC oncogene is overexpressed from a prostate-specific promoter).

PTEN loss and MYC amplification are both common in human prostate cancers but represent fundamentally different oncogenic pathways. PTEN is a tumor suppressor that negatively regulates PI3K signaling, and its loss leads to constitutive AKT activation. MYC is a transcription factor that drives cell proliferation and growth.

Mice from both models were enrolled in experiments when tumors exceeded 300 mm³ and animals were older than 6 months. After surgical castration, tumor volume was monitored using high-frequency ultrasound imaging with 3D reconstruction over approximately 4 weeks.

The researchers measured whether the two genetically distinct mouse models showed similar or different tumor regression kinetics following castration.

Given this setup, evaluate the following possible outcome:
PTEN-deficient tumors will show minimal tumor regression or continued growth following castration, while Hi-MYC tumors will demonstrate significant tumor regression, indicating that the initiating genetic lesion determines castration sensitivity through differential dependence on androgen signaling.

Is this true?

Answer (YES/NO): NO